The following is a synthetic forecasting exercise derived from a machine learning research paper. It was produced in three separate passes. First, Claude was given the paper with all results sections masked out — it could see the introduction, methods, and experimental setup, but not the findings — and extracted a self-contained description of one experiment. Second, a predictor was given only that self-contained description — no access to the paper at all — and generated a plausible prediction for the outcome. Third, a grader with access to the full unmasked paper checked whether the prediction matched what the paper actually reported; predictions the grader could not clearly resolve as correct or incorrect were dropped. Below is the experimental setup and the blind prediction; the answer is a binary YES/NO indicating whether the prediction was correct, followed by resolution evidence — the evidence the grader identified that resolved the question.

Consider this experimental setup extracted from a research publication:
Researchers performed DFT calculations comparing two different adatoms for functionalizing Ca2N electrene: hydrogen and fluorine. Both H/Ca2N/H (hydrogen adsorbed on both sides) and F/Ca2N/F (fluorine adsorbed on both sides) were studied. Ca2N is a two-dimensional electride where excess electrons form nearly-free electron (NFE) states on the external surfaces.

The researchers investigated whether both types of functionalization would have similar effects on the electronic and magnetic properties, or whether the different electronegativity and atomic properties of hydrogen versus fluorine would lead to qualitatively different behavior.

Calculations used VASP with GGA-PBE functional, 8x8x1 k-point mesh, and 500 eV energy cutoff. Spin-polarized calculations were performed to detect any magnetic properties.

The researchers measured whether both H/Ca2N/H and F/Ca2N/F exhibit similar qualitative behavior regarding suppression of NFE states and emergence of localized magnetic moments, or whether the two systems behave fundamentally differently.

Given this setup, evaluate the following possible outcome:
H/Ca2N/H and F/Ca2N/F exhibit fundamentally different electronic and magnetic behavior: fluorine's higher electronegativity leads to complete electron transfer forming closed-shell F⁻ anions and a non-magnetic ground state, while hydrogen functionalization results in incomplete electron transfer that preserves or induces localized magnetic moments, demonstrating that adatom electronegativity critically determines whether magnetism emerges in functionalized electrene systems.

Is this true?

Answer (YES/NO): NO